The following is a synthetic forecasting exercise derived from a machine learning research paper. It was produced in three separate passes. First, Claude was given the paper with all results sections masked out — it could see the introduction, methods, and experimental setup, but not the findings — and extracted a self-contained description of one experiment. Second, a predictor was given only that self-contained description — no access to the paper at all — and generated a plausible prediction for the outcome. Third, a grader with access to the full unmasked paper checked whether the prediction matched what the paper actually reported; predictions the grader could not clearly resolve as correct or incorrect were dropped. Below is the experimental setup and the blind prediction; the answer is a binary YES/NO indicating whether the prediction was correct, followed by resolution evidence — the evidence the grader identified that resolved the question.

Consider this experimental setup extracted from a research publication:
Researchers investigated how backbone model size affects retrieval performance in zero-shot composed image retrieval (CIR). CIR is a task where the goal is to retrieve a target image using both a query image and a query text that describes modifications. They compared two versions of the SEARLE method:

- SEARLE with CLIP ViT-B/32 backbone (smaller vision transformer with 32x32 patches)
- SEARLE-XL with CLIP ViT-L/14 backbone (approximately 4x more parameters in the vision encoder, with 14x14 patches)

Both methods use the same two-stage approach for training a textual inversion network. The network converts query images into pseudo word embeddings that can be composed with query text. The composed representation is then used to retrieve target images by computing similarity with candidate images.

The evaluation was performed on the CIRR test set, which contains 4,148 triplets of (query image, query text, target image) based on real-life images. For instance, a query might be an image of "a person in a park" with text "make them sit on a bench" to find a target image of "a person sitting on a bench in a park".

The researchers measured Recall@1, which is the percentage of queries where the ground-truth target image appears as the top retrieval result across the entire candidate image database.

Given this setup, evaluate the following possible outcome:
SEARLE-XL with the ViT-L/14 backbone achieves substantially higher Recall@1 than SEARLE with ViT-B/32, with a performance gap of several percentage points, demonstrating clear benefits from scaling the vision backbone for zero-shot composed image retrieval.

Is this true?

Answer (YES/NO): NO